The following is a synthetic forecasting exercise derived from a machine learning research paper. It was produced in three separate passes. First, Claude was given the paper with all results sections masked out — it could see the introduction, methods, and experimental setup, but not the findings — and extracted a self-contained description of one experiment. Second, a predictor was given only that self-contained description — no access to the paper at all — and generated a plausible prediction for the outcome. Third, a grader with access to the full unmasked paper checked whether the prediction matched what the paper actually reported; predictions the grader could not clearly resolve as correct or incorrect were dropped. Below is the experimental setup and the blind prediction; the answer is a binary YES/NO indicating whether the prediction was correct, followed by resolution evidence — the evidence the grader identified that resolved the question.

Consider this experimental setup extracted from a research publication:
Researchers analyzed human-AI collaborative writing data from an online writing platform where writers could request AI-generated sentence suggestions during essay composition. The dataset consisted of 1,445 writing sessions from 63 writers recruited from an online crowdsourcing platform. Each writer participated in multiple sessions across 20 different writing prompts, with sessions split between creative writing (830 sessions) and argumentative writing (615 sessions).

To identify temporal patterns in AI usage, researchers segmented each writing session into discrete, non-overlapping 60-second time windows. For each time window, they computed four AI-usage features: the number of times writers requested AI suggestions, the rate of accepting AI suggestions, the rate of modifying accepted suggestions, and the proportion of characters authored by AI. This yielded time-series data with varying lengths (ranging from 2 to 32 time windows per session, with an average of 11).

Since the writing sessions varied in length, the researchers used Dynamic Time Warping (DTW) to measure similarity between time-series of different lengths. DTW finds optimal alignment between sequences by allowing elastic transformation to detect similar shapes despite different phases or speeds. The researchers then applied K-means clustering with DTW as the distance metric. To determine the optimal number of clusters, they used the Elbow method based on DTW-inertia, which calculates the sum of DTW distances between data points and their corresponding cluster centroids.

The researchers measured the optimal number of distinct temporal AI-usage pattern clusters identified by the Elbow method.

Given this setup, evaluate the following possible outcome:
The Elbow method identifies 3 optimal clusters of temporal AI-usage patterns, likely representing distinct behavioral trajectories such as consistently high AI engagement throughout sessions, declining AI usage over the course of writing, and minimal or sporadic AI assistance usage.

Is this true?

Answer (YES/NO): NO